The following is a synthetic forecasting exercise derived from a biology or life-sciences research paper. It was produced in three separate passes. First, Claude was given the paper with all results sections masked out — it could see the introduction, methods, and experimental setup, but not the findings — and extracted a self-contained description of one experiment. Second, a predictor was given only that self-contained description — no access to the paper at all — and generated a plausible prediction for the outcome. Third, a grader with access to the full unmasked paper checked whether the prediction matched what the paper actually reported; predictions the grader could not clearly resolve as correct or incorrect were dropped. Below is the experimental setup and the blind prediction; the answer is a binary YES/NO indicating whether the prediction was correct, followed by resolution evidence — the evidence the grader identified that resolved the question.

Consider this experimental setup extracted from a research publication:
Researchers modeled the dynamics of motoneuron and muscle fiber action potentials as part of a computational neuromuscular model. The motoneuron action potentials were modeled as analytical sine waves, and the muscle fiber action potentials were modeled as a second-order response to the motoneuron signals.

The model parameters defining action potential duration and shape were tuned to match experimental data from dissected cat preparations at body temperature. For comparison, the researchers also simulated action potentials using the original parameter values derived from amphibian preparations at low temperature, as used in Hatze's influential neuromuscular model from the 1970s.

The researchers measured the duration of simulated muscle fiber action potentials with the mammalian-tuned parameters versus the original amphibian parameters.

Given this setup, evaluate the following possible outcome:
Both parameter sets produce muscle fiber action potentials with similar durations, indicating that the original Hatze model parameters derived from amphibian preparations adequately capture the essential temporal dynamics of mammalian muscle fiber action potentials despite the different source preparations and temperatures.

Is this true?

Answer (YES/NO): NO